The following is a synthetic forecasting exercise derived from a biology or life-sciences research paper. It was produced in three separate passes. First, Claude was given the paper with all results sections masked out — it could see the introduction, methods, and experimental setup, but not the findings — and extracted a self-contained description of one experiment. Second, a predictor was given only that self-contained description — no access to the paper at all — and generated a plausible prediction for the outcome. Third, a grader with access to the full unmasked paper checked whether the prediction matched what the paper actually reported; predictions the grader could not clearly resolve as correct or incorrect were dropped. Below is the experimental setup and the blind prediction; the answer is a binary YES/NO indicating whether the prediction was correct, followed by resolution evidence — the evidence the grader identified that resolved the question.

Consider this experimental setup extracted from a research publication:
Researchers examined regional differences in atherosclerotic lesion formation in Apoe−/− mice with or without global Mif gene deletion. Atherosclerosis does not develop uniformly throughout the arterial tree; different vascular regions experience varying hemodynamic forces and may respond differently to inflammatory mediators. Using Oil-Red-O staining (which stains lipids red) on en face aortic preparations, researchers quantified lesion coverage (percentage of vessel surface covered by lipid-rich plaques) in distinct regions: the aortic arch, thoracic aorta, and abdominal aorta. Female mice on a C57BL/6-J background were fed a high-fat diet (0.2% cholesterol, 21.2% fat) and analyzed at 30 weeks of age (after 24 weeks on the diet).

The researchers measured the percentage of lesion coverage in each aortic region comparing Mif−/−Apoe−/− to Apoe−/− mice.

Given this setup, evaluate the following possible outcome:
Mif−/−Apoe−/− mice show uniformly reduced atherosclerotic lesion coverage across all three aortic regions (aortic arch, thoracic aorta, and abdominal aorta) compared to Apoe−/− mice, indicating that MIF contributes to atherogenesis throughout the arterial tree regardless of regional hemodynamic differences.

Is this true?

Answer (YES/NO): NO